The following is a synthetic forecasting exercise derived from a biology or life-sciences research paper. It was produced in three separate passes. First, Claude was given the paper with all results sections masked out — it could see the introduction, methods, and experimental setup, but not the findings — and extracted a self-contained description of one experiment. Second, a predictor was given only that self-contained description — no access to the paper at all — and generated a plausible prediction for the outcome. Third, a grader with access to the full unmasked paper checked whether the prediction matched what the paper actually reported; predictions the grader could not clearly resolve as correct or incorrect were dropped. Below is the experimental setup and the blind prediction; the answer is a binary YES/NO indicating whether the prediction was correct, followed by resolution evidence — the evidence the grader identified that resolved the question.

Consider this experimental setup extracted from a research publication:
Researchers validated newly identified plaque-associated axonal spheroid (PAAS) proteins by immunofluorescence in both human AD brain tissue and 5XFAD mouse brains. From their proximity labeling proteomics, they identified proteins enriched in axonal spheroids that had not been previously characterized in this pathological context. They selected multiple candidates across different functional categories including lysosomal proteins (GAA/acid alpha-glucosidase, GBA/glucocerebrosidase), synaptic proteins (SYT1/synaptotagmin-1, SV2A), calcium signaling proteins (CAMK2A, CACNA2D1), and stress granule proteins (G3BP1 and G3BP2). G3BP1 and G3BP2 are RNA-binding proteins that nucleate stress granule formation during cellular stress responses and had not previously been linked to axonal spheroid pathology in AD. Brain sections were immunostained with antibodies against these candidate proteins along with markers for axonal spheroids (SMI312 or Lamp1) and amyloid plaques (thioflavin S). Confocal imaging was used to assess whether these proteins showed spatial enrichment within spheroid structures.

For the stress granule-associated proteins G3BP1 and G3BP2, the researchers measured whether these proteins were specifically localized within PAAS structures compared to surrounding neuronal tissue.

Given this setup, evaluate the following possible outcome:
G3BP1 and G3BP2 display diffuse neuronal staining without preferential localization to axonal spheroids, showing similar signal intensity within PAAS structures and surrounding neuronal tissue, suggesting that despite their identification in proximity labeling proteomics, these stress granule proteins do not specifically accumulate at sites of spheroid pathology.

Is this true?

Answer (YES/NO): NO